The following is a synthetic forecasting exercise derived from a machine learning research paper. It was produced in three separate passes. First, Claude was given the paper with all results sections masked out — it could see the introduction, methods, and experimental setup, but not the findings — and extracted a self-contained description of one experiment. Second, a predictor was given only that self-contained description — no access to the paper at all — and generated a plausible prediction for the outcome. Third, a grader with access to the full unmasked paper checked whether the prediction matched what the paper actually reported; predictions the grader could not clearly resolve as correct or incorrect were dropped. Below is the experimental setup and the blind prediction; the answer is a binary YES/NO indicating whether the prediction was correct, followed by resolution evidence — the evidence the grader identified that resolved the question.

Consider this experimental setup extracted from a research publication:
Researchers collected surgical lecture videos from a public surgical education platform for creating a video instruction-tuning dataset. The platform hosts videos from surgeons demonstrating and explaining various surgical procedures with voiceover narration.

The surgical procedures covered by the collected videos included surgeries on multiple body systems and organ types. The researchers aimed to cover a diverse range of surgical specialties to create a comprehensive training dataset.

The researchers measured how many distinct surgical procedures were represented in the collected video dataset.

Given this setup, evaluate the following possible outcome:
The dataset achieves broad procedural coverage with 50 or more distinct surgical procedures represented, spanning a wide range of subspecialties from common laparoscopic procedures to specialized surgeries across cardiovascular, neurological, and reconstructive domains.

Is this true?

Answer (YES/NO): NO